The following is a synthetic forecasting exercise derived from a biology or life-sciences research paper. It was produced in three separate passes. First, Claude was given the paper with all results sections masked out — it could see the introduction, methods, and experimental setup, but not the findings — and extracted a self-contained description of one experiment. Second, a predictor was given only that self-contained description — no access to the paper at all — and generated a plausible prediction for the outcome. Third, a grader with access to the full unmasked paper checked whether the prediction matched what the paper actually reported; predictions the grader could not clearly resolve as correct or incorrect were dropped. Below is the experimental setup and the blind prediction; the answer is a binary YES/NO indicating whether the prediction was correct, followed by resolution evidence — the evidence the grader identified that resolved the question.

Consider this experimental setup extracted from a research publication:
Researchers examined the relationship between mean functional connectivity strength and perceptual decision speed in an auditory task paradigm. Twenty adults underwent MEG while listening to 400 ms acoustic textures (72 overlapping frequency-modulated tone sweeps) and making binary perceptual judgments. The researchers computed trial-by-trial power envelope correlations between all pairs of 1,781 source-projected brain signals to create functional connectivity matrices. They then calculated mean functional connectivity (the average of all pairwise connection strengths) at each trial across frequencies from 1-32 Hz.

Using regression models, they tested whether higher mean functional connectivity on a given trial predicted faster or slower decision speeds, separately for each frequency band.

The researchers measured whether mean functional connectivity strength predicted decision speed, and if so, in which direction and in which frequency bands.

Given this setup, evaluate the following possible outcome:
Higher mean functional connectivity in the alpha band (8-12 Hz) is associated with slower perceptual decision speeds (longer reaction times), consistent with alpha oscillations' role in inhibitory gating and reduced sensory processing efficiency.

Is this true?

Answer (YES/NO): NO